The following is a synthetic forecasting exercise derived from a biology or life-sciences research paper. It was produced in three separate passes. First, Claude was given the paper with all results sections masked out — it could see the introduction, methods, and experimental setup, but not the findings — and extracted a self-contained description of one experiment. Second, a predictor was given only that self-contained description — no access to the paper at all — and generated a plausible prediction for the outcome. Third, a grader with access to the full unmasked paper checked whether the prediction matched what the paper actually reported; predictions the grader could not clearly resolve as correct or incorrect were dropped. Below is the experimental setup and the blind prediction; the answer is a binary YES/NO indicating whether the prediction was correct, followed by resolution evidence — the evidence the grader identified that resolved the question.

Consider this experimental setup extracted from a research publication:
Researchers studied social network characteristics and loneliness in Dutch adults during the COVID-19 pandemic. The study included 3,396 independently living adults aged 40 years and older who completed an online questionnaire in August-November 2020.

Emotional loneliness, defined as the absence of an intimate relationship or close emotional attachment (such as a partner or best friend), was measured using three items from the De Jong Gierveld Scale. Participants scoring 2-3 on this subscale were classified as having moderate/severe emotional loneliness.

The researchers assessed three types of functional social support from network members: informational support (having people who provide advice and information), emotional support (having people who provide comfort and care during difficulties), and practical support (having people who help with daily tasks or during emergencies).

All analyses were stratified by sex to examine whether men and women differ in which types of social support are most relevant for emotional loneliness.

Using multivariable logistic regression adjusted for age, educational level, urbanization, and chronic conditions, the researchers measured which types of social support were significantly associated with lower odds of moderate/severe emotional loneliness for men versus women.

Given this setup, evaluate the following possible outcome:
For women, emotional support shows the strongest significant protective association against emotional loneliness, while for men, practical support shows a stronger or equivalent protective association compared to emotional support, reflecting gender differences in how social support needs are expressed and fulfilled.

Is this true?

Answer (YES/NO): NO